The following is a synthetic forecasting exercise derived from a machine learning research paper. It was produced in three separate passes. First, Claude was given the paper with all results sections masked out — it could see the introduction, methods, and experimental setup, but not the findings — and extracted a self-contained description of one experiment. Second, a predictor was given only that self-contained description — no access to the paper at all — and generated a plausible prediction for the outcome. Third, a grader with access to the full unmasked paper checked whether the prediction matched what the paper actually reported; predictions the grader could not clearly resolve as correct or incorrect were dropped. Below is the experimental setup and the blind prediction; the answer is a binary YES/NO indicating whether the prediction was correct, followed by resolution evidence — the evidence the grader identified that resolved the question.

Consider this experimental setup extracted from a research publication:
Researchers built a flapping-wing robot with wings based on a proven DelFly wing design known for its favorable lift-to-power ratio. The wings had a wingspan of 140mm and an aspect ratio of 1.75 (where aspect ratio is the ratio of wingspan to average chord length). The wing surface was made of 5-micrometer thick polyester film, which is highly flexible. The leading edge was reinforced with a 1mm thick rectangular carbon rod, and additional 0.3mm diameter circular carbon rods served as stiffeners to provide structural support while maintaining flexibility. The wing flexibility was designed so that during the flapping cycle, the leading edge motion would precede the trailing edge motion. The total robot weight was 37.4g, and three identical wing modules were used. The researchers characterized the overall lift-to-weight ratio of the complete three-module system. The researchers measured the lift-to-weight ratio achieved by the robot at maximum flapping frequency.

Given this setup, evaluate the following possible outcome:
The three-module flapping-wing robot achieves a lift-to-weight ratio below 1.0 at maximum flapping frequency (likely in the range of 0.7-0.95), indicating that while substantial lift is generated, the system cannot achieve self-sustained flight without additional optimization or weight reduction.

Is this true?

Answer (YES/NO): NO